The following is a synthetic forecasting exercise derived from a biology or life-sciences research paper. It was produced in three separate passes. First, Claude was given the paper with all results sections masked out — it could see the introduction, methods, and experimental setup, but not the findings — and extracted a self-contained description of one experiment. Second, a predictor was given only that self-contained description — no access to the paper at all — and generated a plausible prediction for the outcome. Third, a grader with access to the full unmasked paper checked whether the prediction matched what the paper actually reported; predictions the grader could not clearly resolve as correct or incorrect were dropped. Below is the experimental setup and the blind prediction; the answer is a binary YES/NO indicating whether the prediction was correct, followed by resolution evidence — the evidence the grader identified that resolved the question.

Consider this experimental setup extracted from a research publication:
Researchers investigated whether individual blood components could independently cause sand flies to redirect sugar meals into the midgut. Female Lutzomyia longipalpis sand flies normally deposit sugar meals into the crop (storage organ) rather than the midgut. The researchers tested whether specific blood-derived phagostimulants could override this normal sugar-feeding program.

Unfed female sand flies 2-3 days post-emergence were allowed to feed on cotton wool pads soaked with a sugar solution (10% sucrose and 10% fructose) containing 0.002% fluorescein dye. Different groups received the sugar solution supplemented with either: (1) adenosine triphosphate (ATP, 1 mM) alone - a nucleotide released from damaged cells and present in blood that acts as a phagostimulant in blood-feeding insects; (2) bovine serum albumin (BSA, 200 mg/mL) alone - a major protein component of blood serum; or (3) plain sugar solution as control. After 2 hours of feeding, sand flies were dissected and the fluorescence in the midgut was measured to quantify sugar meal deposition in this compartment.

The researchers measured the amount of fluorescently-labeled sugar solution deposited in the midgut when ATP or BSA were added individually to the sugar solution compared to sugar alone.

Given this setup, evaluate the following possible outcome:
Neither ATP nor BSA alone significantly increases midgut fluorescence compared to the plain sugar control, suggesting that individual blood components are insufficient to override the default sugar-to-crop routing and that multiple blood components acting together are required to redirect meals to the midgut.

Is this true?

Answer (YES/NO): YES